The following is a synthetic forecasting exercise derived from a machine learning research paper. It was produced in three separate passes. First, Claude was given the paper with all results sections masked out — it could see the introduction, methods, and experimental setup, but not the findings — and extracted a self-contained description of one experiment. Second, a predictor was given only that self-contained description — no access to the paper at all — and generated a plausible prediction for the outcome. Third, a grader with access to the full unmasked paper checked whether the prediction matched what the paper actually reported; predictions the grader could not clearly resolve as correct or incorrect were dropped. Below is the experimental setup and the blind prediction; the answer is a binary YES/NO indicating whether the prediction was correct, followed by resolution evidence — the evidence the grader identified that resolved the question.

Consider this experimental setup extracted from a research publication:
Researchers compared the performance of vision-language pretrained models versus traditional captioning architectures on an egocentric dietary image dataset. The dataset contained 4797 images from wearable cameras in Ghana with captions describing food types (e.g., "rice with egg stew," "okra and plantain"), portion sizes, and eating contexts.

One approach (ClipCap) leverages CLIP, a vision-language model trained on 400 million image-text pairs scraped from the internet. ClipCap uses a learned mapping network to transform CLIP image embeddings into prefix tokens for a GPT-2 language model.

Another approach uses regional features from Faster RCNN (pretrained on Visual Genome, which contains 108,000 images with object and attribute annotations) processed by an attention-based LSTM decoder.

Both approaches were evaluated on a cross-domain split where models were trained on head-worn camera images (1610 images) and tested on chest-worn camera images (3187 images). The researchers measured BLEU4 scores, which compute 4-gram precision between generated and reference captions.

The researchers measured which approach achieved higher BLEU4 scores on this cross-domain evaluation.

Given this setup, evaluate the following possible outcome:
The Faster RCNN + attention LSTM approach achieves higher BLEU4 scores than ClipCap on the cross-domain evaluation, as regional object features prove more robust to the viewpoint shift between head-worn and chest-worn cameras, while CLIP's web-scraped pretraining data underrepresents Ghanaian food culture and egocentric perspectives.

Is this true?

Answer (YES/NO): YES